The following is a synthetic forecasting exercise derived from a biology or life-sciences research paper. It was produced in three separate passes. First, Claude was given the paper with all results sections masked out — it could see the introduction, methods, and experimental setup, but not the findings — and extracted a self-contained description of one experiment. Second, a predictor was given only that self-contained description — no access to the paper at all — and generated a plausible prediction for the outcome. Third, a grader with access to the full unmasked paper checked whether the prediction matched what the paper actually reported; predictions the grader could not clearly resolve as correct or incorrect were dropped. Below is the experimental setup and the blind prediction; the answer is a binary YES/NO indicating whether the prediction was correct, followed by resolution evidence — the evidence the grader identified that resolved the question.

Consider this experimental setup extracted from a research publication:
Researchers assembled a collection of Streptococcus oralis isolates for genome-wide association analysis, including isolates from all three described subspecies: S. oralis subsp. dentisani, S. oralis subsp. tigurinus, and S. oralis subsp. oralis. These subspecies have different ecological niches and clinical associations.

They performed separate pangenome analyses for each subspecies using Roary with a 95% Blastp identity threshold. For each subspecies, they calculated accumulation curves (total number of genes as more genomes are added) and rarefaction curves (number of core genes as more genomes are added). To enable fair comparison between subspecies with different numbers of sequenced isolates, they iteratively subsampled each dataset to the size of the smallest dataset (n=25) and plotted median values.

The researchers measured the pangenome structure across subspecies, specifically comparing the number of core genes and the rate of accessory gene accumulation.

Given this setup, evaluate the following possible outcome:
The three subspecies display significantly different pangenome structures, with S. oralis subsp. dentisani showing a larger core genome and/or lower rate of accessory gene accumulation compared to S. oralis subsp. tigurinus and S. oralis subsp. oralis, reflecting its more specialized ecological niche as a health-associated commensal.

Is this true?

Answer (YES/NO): NO